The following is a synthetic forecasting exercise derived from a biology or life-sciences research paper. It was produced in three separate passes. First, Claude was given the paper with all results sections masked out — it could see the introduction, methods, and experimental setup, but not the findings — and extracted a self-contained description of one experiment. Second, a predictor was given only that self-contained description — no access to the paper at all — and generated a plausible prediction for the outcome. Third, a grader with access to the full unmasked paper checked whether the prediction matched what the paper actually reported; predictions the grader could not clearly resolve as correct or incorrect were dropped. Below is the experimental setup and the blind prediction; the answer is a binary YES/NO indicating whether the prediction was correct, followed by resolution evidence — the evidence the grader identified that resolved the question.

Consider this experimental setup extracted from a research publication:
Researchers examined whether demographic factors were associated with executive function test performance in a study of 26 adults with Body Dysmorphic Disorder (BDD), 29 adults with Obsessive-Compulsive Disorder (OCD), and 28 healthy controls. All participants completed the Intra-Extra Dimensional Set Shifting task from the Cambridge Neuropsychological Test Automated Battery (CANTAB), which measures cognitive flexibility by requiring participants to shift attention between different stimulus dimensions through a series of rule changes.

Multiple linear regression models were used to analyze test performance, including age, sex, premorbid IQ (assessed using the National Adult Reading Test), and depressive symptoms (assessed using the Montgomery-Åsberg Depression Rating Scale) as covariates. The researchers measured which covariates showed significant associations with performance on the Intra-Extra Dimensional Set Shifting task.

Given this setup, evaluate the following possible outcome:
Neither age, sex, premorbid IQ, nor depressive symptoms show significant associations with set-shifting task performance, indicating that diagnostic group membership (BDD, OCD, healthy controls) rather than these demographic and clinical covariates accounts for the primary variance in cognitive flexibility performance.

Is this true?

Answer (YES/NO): NO